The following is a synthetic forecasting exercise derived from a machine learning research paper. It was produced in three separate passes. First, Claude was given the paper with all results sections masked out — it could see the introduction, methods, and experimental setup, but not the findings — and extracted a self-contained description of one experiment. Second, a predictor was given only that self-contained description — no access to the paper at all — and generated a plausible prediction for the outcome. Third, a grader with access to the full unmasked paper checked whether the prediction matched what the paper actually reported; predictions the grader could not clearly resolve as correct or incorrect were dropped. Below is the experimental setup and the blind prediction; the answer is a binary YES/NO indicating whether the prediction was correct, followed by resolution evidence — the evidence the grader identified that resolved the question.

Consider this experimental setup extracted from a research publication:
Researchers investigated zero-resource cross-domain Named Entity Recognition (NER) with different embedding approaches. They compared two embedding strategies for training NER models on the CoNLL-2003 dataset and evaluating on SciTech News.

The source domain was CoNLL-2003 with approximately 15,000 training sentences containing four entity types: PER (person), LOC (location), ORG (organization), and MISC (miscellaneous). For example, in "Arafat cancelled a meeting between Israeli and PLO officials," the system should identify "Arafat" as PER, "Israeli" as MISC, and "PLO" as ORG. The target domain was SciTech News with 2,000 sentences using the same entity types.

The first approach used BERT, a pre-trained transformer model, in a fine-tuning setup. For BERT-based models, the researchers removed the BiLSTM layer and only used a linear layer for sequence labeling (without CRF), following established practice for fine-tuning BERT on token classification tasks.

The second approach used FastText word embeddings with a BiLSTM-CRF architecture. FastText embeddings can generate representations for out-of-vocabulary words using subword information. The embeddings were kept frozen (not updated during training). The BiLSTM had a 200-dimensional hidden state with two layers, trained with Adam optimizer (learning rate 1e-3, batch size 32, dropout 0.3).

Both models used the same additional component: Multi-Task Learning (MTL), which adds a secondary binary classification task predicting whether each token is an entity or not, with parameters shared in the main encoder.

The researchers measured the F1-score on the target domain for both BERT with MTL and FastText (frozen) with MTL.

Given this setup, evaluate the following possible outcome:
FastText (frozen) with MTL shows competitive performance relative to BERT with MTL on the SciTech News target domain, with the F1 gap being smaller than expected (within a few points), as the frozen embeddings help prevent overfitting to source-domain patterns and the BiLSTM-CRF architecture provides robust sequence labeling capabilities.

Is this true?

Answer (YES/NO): YES